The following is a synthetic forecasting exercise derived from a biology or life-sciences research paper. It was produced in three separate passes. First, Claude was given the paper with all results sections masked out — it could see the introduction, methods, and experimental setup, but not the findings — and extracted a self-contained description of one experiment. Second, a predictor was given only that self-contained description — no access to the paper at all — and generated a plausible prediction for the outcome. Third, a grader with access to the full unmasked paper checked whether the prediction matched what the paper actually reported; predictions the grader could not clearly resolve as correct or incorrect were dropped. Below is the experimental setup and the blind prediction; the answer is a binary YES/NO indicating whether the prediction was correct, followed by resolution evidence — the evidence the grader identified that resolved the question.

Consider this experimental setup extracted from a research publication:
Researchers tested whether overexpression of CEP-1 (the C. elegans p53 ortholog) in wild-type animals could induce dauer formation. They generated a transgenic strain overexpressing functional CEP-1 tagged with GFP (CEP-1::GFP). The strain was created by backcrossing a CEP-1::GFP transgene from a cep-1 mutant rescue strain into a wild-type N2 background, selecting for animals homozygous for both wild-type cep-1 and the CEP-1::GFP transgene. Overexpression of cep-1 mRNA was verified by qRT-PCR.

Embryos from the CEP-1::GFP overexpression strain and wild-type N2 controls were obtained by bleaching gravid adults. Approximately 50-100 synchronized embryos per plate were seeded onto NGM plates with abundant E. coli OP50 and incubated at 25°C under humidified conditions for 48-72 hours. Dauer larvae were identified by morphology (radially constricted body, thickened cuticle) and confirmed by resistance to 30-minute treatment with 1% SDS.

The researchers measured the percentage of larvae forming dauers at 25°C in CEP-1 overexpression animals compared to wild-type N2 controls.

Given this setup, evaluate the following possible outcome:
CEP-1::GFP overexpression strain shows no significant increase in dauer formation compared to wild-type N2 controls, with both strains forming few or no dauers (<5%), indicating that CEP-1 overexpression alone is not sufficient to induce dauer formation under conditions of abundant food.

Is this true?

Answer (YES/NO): NO